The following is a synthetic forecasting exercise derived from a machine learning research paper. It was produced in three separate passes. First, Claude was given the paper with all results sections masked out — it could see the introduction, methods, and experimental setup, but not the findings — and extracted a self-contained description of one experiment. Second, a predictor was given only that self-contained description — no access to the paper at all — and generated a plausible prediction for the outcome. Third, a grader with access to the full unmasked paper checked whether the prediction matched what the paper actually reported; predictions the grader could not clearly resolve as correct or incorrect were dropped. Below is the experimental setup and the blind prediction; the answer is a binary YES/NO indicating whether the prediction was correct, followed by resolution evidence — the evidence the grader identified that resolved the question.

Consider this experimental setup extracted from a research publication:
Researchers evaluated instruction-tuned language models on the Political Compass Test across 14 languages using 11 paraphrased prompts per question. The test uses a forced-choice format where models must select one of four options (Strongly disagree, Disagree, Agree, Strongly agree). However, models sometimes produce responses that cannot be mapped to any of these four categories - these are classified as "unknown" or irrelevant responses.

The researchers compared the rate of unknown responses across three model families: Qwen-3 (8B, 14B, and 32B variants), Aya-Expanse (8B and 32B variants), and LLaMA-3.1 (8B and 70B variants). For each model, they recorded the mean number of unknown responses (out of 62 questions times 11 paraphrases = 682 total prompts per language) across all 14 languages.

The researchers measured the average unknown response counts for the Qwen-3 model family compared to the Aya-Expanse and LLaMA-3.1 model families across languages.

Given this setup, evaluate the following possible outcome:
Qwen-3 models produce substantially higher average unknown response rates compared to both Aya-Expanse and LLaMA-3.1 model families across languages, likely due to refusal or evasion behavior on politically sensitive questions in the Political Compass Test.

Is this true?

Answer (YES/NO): NO